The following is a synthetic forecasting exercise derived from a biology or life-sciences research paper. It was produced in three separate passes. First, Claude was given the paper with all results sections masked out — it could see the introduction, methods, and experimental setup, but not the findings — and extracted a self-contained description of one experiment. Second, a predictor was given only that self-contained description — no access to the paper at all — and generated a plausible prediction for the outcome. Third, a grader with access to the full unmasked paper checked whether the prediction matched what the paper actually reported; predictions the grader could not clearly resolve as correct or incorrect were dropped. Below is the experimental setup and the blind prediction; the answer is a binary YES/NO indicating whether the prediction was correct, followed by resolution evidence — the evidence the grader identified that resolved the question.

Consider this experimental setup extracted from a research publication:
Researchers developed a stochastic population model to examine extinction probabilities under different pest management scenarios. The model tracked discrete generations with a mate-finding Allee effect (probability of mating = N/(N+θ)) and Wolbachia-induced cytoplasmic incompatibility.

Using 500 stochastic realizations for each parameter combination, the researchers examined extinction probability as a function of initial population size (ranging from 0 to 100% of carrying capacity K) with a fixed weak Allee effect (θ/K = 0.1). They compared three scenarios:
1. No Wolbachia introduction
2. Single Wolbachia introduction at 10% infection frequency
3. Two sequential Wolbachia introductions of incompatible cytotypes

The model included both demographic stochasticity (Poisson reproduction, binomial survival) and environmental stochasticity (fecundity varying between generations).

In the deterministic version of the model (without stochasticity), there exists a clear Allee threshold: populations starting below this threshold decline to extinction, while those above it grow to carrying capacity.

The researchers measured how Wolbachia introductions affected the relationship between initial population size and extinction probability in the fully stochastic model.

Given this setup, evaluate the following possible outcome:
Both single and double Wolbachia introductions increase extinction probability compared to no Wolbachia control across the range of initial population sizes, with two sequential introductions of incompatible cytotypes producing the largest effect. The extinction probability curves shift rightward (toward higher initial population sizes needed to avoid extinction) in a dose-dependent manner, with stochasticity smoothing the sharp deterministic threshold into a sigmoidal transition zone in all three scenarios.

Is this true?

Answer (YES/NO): NO